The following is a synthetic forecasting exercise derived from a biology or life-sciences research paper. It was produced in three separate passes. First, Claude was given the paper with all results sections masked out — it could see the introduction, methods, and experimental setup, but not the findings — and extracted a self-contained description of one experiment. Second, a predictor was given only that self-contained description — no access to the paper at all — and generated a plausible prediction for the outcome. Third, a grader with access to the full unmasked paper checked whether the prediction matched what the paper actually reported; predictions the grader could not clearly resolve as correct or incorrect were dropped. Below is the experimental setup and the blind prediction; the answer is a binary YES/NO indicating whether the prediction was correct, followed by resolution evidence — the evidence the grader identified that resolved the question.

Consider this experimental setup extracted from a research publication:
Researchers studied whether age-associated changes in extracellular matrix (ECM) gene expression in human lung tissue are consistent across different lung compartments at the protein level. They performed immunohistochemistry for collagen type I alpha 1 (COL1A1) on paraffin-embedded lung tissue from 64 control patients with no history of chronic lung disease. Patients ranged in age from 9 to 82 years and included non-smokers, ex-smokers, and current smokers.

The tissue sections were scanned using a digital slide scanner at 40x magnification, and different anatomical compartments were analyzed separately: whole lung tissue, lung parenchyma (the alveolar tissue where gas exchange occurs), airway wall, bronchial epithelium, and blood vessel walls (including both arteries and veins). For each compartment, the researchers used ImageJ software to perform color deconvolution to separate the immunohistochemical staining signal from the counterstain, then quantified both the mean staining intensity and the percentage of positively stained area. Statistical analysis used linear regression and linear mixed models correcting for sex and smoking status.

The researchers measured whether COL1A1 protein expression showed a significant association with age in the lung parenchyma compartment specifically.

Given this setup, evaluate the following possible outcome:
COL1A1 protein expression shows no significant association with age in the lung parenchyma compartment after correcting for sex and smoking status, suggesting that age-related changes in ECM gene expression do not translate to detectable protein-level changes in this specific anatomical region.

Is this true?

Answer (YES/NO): NO